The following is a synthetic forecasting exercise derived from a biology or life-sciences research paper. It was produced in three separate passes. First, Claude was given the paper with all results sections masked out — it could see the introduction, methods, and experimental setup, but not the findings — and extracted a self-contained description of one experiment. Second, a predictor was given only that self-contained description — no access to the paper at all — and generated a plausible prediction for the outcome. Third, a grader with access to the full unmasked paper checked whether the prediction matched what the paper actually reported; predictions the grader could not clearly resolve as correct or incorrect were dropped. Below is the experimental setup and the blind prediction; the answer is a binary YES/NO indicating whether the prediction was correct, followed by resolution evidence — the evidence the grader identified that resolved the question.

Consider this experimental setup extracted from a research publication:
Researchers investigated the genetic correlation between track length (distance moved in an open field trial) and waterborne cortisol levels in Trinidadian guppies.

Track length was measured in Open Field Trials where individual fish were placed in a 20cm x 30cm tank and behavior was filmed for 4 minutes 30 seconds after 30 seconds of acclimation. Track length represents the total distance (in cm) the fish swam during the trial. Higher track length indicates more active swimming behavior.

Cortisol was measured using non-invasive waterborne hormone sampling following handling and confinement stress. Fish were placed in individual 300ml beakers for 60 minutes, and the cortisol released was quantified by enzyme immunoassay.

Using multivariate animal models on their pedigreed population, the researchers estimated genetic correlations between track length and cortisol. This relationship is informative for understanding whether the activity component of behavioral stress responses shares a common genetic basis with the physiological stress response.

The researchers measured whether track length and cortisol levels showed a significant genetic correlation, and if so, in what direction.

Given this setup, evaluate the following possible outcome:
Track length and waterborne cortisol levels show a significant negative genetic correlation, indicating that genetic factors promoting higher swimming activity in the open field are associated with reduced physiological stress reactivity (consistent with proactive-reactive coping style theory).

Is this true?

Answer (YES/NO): NO